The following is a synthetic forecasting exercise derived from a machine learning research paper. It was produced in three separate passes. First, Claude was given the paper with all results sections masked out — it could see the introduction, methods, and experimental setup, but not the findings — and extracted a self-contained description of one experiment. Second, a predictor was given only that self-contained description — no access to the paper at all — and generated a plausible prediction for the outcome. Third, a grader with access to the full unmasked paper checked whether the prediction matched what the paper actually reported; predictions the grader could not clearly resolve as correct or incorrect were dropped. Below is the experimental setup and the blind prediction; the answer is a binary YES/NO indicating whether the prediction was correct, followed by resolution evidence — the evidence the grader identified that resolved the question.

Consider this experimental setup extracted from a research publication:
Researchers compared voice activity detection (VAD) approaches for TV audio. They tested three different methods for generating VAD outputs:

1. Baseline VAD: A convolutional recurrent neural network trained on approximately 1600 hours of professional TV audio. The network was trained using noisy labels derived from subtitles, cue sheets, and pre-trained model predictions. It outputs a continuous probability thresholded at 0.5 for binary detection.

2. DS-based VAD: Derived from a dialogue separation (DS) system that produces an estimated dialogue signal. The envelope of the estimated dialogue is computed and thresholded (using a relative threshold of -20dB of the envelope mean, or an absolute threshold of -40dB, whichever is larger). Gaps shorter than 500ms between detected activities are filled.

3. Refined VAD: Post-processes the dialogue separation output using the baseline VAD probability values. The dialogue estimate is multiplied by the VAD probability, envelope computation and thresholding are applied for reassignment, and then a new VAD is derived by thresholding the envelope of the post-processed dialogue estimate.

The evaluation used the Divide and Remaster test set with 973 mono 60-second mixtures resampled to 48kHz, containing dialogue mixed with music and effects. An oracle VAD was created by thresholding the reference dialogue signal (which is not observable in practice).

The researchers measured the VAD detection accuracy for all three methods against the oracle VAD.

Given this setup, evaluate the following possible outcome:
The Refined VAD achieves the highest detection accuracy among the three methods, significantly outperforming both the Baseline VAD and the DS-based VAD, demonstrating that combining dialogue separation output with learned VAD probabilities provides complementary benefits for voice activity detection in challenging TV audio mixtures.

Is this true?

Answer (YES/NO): YES